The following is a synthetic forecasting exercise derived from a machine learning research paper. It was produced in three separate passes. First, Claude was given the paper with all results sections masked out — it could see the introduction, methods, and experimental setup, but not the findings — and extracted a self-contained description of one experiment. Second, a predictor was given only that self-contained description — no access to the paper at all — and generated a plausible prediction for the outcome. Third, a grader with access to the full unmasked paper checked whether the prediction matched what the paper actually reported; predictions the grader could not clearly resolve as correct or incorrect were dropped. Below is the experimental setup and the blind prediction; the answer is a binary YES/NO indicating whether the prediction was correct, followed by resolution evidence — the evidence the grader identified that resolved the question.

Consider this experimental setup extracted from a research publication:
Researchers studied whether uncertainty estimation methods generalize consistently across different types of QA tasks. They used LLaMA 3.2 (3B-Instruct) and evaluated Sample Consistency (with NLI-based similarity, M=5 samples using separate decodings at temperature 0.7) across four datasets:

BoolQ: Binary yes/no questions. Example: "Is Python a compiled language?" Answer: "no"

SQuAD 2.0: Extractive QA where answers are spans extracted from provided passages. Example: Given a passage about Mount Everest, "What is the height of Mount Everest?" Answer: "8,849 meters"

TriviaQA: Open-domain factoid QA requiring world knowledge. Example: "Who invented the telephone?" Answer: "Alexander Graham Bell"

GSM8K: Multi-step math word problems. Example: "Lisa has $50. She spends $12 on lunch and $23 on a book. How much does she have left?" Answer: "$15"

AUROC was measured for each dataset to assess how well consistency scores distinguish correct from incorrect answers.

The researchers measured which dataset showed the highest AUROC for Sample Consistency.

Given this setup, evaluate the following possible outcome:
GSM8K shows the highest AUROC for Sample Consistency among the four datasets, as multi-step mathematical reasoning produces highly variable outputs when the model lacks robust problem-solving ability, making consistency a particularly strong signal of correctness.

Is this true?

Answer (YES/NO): NO